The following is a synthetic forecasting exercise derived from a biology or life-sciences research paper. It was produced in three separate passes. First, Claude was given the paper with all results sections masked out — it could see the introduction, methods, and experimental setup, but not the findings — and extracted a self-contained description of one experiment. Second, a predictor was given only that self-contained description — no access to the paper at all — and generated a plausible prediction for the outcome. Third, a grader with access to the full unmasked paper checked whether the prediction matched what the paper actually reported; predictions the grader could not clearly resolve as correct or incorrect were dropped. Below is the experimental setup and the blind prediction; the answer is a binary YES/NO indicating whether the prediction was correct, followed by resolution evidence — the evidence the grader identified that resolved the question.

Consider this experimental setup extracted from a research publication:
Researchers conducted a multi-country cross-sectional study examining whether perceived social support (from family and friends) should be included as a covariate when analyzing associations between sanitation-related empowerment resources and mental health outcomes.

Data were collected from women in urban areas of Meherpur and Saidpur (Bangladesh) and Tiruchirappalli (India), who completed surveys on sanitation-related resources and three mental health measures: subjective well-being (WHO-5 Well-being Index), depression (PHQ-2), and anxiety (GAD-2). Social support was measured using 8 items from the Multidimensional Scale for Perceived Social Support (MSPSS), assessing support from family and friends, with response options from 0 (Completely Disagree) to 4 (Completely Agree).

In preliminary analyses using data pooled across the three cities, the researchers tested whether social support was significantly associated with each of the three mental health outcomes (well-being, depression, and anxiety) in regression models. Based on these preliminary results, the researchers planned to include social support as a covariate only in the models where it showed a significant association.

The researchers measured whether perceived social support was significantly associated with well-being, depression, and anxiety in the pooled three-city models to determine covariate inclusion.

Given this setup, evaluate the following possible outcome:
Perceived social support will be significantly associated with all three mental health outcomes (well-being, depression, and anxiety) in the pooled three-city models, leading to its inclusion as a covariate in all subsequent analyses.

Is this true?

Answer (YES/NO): NO